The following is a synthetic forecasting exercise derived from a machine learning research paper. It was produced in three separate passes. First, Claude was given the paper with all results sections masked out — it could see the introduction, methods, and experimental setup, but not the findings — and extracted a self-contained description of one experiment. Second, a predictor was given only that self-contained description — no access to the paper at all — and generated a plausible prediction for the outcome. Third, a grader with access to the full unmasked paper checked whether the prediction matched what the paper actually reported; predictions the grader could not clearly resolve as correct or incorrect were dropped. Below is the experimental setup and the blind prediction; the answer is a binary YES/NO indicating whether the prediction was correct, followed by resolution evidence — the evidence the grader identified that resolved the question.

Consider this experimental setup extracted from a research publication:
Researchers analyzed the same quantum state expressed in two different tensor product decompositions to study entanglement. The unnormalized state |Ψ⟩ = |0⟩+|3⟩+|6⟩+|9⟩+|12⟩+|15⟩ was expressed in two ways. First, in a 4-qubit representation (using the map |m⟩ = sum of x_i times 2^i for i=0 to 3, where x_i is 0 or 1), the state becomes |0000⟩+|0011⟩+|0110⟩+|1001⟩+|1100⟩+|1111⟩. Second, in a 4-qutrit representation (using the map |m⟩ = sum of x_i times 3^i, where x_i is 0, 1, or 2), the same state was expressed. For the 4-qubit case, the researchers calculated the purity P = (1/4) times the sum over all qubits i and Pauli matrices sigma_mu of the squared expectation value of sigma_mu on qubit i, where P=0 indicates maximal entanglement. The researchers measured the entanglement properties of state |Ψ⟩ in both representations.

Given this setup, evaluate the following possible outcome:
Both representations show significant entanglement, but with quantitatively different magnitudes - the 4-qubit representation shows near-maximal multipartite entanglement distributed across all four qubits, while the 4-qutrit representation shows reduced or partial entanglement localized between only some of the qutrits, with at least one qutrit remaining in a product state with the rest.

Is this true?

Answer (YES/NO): NO